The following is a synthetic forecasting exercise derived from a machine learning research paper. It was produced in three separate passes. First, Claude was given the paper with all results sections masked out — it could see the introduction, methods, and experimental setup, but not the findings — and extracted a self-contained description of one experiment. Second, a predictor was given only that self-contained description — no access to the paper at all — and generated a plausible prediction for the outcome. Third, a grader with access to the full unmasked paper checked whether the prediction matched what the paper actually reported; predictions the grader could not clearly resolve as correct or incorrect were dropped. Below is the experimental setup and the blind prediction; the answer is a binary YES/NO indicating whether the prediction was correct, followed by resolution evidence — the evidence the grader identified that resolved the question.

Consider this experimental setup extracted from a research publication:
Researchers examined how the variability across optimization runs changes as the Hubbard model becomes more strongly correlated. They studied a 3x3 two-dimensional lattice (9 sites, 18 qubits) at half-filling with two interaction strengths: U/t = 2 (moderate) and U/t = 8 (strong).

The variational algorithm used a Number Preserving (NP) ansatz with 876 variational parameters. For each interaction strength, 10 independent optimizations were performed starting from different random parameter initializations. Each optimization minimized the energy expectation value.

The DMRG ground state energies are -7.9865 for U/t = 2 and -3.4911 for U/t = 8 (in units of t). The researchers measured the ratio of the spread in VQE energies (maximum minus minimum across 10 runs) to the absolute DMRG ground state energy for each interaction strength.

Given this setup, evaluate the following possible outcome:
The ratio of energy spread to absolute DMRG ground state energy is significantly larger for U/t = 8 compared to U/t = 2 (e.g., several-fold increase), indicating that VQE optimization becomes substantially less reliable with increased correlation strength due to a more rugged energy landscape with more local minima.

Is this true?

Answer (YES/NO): YES